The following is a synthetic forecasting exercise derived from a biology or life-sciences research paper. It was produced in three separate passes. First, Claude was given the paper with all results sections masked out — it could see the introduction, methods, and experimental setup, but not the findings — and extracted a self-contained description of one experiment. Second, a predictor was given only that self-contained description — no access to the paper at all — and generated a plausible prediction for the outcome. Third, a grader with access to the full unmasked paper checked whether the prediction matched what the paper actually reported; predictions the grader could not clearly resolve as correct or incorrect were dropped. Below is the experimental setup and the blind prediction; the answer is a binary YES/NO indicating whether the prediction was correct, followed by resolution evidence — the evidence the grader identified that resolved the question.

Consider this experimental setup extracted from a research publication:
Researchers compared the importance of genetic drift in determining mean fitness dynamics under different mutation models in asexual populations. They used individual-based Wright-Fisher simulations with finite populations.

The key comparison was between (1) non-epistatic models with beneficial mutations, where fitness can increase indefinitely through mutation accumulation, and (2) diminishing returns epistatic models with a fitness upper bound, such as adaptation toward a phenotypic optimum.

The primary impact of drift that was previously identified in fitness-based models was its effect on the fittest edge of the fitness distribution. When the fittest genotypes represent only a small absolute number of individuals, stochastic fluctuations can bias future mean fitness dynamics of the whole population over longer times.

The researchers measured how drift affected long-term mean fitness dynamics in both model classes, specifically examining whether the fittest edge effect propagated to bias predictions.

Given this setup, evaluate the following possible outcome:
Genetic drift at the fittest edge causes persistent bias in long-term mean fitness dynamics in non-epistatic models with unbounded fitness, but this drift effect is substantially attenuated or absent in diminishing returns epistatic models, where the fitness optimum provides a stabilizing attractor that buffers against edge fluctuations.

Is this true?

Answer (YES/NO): YES